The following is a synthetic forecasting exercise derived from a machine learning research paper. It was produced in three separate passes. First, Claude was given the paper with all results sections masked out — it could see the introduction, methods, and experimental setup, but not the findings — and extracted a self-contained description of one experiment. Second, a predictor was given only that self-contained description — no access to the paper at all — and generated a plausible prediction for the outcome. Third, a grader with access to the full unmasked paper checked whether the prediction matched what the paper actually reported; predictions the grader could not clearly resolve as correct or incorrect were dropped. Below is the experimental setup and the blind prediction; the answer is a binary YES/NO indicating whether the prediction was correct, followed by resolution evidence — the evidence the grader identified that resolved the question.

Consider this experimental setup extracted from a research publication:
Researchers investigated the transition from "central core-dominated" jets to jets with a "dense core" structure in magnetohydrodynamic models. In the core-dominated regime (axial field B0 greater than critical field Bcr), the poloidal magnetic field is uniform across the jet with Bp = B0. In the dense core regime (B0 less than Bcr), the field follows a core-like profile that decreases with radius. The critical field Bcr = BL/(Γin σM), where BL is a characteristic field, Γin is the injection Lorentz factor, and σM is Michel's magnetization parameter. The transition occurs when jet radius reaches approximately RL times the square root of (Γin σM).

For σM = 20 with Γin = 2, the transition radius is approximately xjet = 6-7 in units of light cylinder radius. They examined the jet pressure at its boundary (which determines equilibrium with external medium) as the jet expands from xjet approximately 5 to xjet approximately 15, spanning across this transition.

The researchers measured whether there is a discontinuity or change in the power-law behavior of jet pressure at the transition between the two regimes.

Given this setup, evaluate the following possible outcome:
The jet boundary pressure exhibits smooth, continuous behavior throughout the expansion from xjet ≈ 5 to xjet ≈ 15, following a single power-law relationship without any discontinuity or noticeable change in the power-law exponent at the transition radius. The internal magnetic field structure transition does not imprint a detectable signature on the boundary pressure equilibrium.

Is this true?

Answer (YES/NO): NO